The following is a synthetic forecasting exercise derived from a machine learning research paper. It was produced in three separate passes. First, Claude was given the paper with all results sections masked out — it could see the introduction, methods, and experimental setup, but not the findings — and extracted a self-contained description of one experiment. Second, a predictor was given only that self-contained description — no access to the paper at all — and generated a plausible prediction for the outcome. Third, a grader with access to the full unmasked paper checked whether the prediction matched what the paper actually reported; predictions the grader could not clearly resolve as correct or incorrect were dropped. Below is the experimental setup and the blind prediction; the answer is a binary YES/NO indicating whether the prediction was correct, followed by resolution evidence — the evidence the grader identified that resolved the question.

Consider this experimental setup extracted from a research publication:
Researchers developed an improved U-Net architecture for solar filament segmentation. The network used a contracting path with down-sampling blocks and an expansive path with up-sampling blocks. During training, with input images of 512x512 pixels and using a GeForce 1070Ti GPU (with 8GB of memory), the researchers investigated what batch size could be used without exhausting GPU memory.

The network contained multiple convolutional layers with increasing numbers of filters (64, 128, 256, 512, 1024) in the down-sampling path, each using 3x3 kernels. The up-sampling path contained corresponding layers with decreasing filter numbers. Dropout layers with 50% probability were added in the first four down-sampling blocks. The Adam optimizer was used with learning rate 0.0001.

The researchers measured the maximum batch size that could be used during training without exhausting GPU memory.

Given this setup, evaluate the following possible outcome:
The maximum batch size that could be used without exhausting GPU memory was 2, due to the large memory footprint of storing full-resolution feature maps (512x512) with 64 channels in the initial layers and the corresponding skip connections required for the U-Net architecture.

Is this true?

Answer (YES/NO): YES